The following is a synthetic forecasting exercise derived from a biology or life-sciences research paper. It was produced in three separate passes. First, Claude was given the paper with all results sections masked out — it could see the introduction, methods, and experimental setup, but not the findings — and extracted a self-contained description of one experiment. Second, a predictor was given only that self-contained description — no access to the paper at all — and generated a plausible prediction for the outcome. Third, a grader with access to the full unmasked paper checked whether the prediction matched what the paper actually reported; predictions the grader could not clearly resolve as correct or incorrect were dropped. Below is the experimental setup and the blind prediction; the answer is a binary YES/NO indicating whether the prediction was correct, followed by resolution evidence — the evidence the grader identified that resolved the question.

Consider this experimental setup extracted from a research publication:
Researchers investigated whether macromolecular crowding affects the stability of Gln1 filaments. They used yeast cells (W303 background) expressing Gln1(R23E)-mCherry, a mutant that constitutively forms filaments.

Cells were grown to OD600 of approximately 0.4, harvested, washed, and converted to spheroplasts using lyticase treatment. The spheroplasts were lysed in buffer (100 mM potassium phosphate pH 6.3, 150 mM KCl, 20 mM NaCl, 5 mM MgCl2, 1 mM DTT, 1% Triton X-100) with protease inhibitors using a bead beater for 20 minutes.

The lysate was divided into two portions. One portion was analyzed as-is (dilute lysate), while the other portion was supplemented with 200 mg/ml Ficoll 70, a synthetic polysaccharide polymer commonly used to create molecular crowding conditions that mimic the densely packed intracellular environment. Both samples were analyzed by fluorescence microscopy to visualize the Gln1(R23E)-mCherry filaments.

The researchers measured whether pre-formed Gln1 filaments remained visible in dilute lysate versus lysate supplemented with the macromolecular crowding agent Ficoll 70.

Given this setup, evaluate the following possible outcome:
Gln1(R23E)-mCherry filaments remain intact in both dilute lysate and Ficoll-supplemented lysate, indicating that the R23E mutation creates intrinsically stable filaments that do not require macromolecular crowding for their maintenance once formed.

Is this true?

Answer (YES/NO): NO